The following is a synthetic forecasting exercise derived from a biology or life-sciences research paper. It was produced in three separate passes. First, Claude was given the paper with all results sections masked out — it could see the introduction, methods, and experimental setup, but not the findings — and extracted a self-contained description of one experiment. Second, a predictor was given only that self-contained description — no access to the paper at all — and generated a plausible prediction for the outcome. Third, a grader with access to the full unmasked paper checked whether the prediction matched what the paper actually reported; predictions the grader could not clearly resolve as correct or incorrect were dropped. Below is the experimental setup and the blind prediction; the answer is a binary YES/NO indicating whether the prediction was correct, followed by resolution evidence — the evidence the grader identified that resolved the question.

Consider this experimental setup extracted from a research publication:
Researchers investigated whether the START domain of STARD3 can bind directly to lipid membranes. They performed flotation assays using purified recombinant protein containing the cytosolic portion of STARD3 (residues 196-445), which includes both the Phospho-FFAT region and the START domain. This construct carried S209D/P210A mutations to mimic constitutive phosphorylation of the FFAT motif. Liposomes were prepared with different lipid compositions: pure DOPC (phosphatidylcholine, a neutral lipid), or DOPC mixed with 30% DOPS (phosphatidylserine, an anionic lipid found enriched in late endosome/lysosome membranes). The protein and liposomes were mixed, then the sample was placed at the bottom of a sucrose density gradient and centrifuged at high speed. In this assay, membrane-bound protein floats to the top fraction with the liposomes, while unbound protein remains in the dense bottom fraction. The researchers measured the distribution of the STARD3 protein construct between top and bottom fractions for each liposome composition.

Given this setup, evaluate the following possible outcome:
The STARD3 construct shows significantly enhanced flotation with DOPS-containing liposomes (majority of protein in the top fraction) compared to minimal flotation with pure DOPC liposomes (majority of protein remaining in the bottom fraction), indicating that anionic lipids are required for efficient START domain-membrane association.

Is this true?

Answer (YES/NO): NO